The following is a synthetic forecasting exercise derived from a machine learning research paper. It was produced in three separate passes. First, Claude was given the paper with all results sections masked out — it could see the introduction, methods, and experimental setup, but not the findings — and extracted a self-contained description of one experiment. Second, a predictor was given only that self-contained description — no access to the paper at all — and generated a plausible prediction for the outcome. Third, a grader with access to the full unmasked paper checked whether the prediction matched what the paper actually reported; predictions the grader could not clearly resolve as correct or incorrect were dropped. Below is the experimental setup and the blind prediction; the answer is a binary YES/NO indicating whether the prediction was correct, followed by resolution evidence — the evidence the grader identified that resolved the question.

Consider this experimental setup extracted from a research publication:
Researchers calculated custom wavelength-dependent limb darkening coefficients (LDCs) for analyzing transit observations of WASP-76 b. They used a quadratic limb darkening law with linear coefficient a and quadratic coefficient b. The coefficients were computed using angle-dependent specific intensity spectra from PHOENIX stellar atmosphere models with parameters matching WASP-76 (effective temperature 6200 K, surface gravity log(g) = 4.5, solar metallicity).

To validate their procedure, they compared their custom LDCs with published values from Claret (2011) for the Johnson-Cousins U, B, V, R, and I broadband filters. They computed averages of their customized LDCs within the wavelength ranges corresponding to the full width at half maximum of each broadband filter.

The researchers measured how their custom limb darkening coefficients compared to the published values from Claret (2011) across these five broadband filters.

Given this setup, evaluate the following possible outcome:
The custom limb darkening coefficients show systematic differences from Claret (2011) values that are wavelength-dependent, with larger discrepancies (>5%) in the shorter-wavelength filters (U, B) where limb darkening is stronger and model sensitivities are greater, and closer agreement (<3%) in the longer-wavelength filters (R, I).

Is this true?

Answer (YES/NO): NO